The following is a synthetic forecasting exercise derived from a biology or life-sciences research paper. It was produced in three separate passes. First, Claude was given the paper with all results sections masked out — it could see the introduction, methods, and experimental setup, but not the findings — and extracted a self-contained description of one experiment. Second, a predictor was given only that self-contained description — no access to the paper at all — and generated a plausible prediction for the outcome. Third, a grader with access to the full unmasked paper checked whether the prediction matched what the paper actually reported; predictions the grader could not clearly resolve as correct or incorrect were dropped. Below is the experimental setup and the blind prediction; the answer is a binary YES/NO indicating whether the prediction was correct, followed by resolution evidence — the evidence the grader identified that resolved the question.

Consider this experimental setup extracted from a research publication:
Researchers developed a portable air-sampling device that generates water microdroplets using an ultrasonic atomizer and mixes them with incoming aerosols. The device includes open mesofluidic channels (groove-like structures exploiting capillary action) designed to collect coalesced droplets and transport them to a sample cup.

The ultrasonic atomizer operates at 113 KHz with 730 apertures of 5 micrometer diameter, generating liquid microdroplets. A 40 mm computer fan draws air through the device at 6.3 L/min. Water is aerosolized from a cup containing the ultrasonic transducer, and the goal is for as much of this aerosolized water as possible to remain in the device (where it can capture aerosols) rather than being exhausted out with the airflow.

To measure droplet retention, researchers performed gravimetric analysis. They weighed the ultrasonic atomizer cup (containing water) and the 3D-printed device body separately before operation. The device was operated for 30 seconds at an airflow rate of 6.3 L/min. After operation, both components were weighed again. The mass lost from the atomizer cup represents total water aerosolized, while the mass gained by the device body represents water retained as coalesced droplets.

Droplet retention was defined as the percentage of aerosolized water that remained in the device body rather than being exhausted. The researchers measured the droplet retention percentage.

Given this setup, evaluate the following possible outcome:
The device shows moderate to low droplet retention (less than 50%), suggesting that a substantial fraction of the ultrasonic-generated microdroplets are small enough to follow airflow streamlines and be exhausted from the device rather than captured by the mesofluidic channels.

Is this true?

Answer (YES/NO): NO